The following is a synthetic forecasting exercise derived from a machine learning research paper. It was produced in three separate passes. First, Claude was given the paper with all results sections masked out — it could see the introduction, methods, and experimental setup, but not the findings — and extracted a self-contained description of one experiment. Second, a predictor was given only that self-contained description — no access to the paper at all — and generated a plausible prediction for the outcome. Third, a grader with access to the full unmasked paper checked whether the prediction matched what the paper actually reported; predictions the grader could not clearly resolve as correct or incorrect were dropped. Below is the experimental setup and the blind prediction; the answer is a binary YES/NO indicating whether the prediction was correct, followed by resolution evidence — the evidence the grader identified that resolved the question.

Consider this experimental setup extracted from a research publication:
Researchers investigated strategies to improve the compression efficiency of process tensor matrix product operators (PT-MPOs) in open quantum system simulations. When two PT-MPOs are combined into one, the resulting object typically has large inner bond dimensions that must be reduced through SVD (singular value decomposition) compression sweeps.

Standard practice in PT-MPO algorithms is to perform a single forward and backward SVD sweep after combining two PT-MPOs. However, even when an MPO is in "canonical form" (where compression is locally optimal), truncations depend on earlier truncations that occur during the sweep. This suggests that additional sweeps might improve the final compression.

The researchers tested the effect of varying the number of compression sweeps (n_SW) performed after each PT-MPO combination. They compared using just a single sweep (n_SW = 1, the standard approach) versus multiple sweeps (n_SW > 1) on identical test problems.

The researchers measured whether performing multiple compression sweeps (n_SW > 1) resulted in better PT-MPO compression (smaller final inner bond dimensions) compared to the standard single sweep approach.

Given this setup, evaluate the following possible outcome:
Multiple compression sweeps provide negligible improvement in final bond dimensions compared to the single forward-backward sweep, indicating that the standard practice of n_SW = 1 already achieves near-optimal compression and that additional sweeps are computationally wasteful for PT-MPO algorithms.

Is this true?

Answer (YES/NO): NO